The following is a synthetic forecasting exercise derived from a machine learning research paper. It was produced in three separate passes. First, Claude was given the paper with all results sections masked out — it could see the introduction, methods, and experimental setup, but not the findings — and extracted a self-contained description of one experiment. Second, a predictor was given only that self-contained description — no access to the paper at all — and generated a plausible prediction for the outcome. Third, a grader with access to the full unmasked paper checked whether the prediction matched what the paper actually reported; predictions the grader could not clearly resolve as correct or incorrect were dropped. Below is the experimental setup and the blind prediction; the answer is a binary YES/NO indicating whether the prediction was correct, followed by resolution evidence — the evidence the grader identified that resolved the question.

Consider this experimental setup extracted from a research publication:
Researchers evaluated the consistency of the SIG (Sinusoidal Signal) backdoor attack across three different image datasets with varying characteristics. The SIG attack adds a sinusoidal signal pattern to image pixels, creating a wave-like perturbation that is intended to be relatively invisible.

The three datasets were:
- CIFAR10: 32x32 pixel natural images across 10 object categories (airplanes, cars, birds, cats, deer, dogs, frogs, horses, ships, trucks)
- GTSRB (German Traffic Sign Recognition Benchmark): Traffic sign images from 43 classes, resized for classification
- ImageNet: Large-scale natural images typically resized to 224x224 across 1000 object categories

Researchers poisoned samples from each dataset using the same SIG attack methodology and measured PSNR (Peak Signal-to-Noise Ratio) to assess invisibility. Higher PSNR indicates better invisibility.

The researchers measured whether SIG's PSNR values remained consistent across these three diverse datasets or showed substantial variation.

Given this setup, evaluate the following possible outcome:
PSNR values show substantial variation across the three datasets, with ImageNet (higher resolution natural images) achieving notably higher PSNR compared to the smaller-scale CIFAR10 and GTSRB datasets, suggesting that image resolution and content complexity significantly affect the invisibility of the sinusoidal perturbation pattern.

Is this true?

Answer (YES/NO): NO